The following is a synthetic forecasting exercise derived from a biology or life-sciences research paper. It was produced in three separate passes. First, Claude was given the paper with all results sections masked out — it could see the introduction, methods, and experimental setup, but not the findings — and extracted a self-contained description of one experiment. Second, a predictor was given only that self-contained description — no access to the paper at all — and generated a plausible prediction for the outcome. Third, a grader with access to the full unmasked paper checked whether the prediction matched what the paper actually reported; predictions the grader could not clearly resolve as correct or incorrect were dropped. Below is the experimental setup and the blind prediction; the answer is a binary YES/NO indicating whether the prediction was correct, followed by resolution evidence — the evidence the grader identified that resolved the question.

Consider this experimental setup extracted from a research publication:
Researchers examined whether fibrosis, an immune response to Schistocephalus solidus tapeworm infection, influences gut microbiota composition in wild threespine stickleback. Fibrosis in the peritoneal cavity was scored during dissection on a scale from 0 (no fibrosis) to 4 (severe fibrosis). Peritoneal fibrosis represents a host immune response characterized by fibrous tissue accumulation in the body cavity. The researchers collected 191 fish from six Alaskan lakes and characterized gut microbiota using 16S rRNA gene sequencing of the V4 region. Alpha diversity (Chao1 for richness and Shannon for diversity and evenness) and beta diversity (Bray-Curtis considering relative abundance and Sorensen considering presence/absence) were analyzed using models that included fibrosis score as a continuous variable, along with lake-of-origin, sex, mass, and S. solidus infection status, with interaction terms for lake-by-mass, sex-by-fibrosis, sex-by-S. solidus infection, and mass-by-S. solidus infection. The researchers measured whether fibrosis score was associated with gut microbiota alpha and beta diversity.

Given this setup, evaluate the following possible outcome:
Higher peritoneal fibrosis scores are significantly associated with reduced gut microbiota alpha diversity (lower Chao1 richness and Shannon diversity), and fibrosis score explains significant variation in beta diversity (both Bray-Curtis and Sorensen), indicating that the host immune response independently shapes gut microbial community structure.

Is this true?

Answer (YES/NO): NO